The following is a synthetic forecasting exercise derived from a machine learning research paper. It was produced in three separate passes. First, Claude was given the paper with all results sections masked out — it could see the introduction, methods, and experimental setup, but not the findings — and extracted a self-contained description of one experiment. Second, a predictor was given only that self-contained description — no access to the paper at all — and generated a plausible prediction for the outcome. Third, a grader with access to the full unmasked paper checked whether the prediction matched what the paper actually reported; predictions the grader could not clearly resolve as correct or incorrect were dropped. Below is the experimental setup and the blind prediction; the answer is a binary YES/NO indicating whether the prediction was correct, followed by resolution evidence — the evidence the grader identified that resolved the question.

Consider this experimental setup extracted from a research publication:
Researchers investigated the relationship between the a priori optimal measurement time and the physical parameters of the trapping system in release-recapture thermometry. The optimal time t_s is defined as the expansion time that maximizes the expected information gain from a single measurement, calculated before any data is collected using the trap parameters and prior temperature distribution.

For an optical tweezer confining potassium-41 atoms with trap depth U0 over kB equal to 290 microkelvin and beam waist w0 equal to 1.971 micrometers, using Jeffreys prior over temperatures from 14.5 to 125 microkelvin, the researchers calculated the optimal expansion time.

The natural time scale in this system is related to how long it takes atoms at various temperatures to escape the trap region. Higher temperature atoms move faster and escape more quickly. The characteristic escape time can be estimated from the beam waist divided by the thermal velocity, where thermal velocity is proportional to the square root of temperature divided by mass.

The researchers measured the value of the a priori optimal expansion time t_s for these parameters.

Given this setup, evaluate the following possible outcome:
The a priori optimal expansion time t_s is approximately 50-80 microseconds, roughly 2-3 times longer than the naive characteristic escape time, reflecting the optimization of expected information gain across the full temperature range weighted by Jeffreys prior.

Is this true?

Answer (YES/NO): NO